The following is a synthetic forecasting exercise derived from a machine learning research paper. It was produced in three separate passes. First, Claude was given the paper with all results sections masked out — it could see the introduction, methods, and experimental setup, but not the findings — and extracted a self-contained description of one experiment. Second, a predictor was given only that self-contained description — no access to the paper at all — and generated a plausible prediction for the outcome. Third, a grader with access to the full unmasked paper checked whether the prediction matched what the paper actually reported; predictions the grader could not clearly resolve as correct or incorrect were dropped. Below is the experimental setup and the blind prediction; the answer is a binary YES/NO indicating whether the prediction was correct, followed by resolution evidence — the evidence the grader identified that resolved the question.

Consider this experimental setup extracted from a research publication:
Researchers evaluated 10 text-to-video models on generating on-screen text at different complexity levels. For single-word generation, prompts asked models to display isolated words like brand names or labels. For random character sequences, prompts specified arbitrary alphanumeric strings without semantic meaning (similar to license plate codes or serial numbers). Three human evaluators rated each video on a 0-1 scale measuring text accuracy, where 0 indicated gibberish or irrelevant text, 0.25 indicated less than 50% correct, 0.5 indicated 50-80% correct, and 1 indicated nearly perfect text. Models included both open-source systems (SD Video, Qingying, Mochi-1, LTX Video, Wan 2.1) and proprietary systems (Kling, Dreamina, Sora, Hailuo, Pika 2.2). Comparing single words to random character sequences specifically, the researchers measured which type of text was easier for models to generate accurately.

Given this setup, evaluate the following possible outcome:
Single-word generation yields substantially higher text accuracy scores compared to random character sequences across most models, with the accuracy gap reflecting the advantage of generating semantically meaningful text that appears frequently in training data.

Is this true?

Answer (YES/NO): NO